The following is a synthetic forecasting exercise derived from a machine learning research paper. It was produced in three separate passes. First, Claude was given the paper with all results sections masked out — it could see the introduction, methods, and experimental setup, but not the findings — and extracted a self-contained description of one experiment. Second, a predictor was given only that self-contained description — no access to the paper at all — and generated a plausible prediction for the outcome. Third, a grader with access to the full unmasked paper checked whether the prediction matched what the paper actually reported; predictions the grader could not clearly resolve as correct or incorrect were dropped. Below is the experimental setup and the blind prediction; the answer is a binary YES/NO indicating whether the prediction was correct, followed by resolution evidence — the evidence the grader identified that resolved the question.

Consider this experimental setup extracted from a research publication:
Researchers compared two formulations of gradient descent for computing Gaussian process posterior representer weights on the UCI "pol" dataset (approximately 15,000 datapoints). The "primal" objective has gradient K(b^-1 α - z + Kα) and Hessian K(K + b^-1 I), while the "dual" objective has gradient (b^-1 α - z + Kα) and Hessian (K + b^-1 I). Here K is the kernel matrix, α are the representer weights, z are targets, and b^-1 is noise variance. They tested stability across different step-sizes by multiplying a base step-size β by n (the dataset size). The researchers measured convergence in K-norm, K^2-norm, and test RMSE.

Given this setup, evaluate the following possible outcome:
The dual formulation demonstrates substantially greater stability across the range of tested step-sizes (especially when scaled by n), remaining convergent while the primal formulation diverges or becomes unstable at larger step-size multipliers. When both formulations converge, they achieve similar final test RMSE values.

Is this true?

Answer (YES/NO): NO